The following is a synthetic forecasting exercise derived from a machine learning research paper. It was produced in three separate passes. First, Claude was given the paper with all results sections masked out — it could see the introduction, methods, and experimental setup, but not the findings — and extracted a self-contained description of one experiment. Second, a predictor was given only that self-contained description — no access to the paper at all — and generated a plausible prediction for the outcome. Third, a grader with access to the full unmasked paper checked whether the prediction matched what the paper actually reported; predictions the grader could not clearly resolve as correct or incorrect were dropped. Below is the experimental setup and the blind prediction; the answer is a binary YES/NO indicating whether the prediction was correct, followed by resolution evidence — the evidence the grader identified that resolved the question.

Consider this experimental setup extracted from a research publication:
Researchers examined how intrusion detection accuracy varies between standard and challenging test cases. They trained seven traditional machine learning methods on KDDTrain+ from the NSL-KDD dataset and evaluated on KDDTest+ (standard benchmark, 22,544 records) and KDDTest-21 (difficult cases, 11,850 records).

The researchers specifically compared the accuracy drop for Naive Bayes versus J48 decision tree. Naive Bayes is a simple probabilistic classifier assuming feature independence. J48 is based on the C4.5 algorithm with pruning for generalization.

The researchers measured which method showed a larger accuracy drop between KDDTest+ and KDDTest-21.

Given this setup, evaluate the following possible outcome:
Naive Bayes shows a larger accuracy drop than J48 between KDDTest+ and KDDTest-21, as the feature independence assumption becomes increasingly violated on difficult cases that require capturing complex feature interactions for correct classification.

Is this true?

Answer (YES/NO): YES